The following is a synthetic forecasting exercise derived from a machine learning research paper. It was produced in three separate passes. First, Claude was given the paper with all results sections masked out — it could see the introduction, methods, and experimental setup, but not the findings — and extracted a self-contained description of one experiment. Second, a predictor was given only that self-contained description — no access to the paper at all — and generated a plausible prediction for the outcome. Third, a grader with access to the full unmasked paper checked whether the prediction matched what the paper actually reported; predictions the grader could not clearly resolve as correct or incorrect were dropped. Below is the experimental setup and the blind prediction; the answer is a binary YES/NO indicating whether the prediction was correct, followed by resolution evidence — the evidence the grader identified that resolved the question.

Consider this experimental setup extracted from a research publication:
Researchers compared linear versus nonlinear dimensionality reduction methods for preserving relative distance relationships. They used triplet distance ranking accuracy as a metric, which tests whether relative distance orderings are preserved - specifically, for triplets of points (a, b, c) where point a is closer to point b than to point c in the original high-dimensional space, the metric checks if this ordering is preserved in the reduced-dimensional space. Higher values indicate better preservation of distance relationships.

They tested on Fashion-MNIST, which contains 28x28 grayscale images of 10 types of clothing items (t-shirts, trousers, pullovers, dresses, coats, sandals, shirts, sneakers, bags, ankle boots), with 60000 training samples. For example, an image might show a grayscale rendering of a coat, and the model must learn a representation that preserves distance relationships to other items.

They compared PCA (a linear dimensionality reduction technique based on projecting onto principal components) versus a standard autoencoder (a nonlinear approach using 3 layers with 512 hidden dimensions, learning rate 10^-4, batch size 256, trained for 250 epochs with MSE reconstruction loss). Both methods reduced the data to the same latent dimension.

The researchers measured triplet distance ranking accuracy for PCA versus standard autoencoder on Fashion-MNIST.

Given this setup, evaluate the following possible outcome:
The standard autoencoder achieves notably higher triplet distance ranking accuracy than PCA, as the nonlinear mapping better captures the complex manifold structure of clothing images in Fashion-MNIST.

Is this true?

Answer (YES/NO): NO